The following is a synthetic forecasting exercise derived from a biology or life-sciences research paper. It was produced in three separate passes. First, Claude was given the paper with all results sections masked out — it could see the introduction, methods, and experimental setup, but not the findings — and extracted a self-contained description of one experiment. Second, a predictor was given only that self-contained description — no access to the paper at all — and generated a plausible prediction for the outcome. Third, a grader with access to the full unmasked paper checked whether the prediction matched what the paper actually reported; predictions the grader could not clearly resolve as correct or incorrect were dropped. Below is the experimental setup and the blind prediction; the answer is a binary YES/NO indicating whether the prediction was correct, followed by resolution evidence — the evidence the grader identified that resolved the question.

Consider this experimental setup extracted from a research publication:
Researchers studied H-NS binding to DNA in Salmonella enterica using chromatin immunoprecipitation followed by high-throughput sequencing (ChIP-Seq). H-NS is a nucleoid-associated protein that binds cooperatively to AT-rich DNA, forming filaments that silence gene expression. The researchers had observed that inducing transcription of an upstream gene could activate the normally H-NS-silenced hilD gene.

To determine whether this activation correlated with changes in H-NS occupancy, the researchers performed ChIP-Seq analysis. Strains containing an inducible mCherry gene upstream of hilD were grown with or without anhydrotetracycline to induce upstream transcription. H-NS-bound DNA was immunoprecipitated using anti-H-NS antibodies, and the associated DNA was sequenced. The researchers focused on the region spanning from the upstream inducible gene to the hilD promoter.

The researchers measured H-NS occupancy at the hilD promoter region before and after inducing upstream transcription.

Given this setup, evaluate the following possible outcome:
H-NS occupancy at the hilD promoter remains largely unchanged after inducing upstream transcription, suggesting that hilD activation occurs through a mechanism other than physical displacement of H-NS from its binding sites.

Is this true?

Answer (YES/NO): NO